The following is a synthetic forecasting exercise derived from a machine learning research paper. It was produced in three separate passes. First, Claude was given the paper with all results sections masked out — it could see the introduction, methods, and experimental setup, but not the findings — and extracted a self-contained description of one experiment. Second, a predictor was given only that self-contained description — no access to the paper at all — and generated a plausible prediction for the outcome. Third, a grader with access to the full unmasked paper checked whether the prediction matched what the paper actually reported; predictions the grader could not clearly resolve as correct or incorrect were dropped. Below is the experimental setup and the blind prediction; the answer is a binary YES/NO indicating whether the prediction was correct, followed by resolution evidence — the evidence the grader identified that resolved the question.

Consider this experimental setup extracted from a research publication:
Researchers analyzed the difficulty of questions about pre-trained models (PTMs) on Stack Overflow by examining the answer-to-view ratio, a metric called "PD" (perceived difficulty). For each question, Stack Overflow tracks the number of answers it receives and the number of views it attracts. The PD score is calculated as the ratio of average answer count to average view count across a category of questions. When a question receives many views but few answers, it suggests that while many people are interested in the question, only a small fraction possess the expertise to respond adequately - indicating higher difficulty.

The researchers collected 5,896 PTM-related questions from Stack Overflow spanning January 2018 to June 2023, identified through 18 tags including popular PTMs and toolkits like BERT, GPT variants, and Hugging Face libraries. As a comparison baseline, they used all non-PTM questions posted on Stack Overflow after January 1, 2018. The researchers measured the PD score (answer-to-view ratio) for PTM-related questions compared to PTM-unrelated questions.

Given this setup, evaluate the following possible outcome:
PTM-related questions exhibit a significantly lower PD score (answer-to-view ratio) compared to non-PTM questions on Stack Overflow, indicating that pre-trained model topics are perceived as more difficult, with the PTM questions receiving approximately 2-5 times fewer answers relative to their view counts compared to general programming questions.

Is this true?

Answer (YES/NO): YES